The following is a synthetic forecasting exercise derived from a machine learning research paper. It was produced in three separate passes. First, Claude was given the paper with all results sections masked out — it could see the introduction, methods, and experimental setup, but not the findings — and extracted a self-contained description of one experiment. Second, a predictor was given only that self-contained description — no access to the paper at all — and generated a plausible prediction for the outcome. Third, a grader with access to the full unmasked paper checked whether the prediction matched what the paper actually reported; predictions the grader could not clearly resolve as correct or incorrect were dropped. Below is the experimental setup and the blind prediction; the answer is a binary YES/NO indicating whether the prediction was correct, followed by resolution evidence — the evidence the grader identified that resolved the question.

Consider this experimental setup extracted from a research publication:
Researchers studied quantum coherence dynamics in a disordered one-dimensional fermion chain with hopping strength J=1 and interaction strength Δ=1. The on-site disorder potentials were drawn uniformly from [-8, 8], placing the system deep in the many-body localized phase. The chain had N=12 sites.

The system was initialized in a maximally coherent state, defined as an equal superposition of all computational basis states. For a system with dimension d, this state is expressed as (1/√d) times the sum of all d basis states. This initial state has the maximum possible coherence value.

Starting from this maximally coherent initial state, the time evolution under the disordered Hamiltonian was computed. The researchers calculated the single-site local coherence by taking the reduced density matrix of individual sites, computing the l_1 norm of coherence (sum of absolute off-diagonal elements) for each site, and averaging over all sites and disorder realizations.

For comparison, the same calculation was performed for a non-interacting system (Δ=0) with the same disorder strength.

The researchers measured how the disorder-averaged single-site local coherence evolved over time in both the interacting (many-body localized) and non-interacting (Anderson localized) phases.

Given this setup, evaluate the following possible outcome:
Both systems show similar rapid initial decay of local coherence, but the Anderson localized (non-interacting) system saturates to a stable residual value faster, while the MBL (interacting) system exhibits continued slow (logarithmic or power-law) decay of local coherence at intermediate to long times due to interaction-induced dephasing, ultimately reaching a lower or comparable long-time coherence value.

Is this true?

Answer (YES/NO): YES